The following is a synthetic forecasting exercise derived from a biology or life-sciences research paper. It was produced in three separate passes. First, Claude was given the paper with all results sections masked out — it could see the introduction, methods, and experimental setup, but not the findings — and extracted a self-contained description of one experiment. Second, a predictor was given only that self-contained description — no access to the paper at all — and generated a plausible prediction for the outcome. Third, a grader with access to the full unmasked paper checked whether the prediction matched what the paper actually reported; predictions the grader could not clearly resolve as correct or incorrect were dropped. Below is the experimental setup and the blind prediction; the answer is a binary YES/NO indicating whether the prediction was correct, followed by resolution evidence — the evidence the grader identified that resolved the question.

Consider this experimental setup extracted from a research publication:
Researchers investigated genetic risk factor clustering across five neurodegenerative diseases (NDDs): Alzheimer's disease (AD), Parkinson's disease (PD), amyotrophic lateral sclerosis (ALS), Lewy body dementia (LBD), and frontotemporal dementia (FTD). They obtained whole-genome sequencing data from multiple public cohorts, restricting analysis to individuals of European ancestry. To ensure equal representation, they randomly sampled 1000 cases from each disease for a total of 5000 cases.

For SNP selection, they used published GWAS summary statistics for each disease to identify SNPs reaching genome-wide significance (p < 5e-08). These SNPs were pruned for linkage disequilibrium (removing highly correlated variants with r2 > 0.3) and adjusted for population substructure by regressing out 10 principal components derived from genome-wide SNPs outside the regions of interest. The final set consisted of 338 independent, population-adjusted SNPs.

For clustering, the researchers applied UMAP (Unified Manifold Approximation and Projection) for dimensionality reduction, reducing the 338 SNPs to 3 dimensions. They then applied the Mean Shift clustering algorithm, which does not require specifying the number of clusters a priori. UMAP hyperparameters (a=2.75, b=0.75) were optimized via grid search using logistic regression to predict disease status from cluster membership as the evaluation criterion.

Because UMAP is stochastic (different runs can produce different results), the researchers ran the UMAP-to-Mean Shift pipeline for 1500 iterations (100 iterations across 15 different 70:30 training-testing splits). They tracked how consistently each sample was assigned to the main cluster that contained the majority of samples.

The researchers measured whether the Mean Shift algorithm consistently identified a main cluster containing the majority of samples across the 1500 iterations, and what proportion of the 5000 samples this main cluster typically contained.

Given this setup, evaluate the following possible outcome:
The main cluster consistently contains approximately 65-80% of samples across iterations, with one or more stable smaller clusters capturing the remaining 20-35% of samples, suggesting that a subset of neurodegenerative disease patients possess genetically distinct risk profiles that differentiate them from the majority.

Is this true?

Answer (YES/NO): NO